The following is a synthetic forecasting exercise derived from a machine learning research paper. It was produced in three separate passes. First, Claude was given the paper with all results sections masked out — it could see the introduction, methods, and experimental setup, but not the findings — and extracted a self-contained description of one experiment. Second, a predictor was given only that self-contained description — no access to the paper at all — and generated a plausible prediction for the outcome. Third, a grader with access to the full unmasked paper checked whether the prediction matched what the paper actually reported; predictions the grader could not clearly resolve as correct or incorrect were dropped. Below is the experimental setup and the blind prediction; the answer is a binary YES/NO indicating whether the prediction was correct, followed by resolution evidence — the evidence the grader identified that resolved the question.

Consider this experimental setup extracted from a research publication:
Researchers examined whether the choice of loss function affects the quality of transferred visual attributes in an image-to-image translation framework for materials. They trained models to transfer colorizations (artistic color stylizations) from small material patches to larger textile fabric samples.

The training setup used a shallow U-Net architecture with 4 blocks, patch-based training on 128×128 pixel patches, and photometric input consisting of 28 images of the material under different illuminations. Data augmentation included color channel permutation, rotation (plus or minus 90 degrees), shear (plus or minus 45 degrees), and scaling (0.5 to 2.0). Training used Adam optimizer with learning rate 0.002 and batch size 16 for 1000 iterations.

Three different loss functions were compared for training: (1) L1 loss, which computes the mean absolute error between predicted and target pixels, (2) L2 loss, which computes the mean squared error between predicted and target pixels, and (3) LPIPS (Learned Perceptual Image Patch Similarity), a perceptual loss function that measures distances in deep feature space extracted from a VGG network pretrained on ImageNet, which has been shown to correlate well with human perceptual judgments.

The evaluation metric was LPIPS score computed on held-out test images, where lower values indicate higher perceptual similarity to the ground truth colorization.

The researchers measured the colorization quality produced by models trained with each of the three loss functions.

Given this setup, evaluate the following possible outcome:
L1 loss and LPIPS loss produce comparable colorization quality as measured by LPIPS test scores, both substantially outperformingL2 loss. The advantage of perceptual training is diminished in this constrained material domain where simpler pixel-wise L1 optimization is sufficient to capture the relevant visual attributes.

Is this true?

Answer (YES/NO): NO